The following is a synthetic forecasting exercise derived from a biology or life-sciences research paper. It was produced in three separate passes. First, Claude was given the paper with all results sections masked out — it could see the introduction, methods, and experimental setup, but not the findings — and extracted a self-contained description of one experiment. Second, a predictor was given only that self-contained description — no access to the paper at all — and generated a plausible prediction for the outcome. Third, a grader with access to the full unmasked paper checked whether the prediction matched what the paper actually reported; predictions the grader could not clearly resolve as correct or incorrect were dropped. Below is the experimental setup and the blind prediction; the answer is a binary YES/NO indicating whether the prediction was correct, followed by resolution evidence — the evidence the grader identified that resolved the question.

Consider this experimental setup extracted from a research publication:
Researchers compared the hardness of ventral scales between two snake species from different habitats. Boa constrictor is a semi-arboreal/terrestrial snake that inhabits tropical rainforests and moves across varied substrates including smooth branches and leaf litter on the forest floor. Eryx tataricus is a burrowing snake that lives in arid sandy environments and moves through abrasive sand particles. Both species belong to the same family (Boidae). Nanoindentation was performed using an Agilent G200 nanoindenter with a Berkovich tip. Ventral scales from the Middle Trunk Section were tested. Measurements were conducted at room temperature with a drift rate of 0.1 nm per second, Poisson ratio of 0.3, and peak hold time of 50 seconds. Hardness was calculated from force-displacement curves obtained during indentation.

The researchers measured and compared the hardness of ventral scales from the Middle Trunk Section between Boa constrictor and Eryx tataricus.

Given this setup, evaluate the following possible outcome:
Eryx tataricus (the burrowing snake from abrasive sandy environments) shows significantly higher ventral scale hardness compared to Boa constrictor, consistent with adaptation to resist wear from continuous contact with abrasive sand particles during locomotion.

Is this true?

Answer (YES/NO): NO